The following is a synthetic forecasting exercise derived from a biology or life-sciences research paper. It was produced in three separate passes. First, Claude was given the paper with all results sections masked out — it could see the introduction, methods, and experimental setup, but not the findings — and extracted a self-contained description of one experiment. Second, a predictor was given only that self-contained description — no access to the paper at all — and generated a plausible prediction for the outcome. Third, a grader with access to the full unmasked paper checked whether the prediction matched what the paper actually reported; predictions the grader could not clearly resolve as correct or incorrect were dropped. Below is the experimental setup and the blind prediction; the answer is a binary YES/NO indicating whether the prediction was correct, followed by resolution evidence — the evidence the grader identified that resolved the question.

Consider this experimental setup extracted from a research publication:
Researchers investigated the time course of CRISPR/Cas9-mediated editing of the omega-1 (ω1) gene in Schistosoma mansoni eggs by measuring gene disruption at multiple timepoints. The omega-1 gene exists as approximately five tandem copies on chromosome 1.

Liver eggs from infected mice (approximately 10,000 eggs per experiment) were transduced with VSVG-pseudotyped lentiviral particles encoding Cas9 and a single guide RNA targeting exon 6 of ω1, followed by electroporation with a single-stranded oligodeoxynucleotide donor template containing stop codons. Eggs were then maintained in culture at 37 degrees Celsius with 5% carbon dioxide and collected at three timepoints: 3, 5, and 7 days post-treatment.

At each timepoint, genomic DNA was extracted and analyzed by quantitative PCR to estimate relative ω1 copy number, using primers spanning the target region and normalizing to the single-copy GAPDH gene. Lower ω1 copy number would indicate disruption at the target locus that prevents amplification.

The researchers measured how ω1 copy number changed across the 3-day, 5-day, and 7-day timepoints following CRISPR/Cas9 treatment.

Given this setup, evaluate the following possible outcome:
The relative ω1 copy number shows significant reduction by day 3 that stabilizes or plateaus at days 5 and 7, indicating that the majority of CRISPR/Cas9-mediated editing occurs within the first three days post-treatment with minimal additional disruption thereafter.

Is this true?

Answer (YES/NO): NO